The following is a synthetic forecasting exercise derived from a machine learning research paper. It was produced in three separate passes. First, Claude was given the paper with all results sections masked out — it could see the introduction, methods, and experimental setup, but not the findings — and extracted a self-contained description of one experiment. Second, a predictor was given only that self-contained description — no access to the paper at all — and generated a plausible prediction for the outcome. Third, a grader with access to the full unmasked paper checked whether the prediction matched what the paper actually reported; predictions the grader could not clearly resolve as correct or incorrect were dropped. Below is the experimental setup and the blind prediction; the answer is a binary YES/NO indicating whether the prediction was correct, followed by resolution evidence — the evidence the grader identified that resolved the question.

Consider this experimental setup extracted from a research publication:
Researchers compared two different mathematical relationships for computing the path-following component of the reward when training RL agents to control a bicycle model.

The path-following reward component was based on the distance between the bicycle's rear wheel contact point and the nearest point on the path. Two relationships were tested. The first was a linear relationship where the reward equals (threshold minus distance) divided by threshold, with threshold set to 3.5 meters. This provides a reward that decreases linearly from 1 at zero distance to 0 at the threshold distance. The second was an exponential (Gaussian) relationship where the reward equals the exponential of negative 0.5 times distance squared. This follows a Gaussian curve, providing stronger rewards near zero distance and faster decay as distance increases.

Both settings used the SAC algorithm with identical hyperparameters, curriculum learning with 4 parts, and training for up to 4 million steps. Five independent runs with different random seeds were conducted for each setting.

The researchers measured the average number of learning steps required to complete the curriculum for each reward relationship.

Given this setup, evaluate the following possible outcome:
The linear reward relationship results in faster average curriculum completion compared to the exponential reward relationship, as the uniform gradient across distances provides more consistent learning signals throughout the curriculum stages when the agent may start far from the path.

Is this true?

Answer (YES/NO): NO